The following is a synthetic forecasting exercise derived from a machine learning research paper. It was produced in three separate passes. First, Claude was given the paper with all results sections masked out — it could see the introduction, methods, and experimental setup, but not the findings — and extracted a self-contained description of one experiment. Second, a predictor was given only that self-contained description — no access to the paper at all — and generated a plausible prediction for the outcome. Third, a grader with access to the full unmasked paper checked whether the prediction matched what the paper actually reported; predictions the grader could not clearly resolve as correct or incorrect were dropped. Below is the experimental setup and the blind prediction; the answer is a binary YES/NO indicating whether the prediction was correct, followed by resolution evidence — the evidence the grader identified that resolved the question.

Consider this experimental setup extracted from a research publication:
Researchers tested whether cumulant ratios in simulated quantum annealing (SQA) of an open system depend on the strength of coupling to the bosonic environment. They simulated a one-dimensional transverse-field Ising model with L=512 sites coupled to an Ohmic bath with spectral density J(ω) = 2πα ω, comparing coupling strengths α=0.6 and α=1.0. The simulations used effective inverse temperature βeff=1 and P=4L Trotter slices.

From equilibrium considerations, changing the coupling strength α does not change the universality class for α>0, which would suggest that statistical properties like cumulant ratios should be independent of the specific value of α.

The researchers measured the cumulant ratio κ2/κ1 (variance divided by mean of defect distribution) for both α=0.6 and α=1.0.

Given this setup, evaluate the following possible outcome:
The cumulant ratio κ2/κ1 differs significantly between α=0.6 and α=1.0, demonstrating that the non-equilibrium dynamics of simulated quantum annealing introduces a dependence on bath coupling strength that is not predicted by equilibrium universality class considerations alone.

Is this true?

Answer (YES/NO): NO